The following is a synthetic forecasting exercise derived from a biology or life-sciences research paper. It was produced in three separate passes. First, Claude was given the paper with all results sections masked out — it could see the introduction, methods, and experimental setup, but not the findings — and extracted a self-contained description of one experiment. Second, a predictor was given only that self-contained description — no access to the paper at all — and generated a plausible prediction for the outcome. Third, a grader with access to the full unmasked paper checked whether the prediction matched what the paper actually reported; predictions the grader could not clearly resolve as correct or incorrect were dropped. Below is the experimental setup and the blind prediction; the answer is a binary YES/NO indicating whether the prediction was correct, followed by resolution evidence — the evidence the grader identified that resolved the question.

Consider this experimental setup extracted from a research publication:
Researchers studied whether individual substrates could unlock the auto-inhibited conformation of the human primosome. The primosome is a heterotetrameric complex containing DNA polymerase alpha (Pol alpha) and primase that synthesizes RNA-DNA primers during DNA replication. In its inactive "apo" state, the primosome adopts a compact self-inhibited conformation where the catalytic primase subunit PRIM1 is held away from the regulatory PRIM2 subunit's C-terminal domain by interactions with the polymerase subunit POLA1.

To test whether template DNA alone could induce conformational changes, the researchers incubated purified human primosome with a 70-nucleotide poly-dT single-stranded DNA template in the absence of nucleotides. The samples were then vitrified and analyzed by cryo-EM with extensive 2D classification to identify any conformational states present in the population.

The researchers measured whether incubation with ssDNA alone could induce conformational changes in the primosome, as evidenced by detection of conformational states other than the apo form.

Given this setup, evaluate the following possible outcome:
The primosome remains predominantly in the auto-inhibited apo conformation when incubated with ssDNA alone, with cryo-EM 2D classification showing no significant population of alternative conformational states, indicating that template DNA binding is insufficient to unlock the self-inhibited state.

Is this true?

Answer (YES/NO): YES